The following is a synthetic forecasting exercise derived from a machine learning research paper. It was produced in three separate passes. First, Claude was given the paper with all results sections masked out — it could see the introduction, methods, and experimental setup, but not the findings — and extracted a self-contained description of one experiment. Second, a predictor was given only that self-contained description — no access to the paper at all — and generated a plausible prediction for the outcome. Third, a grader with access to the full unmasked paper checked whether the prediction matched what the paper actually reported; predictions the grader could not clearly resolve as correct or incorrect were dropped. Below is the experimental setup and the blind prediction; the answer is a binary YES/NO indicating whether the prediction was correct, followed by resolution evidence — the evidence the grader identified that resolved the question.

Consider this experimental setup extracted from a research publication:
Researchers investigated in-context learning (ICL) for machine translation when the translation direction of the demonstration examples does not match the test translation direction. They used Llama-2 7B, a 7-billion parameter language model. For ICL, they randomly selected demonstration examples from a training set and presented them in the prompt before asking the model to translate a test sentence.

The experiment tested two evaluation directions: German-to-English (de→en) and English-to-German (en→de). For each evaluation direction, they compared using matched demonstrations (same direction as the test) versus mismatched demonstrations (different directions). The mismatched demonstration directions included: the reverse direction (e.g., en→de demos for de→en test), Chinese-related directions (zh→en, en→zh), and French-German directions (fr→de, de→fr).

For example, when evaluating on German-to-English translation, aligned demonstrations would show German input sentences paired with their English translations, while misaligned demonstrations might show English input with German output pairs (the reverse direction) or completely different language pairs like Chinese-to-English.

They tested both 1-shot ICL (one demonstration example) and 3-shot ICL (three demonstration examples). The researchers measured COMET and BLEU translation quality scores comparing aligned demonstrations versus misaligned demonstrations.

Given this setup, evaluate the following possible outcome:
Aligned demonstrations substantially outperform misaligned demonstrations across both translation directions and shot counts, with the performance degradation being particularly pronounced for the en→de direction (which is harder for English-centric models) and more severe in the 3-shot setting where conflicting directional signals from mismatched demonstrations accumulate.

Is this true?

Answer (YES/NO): NO